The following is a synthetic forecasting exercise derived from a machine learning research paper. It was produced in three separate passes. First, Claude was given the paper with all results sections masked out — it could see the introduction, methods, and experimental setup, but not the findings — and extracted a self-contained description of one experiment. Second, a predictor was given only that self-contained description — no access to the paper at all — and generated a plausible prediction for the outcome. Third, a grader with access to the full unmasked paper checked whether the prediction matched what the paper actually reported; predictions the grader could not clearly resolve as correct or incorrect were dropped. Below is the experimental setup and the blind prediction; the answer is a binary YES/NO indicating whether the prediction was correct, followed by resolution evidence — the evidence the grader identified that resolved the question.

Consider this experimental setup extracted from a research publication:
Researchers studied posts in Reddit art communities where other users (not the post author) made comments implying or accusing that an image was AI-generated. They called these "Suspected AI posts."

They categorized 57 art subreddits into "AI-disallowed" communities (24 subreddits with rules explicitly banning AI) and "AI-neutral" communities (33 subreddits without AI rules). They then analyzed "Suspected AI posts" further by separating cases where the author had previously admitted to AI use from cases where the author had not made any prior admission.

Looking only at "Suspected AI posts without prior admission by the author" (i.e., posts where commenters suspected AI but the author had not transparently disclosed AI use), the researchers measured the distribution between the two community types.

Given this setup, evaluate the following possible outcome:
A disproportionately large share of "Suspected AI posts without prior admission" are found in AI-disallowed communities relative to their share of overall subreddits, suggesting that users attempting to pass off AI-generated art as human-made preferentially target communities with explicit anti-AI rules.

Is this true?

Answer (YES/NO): YES